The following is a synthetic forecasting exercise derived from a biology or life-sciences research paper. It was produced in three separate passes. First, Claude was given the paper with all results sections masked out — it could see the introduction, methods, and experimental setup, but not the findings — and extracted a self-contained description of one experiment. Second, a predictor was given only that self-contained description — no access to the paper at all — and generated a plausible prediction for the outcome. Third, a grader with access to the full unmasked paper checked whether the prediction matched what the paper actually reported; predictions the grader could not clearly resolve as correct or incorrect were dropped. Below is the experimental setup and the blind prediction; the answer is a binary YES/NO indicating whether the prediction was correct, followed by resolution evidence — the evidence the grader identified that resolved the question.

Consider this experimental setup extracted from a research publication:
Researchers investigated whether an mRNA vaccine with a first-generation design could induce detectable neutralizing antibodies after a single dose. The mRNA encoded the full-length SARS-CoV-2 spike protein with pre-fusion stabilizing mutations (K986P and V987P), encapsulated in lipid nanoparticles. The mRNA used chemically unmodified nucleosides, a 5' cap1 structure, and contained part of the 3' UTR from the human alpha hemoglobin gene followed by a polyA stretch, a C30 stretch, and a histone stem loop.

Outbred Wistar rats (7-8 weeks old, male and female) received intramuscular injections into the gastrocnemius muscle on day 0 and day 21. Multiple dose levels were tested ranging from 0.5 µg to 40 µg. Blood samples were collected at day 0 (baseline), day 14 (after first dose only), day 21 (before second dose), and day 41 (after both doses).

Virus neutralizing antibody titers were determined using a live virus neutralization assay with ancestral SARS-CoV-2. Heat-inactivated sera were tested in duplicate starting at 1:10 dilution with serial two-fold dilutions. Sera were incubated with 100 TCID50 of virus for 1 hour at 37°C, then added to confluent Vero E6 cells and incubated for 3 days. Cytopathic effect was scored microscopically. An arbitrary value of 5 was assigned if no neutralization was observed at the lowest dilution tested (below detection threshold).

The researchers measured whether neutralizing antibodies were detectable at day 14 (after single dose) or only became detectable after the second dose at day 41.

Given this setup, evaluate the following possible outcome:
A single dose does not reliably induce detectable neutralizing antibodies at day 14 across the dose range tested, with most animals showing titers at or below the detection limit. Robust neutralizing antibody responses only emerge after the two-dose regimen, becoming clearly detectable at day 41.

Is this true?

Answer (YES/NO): YES